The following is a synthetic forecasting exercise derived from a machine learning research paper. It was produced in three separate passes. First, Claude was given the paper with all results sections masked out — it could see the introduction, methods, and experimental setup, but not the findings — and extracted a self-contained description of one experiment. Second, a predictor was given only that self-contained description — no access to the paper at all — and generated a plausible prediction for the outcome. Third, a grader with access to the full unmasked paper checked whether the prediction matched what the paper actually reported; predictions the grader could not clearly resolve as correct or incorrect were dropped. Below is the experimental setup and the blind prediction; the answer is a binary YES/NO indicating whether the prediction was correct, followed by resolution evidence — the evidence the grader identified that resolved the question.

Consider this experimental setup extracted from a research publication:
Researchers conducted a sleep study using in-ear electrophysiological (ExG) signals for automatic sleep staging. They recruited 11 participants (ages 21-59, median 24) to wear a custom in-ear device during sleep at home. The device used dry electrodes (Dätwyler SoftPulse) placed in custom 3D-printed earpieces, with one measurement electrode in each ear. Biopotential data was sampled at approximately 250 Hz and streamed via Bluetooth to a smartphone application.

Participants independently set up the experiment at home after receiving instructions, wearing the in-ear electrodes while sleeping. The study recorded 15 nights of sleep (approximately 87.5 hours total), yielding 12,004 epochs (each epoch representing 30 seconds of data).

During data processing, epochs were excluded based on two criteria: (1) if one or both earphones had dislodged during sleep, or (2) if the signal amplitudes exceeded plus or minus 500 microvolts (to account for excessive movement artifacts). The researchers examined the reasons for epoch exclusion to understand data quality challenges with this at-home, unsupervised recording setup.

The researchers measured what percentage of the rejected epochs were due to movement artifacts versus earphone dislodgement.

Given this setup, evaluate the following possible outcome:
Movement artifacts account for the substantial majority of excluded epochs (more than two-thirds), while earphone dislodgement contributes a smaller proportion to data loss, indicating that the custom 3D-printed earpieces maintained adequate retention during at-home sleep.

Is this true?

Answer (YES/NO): NO